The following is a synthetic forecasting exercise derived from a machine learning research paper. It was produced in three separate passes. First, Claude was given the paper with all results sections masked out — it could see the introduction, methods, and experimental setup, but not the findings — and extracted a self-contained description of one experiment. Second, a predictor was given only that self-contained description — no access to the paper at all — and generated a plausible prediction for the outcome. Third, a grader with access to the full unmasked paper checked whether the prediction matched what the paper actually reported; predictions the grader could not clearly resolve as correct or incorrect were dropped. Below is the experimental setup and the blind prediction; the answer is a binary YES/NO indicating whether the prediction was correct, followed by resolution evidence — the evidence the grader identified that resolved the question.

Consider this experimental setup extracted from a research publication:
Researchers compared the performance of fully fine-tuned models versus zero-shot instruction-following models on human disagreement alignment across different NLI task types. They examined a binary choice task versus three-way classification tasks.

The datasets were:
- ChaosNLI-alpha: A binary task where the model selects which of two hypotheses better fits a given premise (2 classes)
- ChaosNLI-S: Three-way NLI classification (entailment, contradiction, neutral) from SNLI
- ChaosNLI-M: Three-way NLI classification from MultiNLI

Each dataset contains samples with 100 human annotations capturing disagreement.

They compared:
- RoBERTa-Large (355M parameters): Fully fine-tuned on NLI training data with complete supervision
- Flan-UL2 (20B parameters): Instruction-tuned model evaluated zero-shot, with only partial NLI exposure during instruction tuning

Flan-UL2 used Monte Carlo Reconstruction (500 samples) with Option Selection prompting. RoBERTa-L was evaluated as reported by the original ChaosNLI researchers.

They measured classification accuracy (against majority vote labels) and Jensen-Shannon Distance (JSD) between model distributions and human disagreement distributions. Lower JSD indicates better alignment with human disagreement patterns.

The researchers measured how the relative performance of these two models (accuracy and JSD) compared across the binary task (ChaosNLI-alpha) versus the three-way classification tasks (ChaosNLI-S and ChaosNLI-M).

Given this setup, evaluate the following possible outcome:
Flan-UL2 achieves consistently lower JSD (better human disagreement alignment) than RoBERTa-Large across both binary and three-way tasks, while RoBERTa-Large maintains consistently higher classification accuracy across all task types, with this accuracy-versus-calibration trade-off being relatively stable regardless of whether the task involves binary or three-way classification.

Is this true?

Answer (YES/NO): NO